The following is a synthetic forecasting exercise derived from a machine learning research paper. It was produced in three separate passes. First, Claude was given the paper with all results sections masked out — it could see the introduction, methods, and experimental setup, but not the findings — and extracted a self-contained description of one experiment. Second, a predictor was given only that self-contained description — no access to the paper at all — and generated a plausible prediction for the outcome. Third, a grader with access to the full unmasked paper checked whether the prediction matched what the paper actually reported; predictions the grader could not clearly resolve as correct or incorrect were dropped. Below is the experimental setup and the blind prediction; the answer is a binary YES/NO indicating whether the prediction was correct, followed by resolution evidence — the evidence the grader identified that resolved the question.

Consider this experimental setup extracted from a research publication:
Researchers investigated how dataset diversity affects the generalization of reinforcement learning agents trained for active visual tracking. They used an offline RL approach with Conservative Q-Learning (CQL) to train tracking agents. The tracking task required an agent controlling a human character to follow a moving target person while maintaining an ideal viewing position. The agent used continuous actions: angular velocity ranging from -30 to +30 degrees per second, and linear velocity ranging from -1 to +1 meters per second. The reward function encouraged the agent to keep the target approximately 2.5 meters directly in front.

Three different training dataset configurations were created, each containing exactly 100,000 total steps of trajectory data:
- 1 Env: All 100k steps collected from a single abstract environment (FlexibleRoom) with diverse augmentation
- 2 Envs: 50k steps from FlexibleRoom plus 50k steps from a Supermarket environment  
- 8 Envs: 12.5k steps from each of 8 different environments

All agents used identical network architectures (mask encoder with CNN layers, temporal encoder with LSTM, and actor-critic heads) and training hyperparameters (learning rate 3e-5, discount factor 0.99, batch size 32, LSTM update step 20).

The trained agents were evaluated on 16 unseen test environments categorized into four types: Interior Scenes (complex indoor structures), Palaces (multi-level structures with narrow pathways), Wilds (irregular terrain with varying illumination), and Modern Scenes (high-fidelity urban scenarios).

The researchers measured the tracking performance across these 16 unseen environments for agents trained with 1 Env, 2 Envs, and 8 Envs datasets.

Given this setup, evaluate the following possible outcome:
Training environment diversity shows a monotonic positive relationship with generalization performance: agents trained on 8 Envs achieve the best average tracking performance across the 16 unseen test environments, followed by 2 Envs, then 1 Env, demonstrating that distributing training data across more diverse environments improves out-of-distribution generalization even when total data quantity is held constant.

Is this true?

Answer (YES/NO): YES